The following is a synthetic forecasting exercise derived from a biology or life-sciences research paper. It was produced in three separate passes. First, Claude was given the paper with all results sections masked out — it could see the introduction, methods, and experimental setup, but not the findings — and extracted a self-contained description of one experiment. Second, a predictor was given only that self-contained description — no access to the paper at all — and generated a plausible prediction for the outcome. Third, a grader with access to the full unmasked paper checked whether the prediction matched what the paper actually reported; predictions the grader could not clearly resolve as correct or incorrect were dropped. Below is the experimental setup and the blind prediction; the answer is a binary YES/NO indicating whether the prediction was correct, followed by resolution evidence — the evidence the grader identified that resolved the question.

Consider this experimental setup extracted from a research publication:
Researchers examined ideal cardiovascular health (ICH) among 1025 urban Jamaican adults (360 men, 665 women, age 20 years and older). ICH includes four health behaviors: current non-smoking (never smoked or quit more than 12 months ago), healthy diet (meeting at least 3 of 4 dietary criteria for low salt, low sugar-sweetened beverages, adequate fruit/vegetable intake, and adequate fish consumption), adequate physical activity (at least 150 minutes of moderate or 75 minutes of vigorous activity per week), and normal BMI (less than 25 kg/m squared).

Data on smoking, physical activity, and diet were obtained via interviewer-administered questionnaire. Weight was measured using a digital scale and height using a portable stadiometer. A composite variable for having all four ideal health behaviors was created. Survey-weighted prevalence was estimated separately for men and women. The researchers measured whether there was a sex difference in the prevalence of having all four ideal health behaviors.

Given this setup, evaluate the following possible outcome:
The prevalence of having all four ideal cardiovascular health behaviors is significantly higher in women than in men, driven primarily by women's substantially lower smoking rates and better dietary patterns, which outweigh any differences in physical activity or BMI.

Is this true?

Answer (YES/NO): NO